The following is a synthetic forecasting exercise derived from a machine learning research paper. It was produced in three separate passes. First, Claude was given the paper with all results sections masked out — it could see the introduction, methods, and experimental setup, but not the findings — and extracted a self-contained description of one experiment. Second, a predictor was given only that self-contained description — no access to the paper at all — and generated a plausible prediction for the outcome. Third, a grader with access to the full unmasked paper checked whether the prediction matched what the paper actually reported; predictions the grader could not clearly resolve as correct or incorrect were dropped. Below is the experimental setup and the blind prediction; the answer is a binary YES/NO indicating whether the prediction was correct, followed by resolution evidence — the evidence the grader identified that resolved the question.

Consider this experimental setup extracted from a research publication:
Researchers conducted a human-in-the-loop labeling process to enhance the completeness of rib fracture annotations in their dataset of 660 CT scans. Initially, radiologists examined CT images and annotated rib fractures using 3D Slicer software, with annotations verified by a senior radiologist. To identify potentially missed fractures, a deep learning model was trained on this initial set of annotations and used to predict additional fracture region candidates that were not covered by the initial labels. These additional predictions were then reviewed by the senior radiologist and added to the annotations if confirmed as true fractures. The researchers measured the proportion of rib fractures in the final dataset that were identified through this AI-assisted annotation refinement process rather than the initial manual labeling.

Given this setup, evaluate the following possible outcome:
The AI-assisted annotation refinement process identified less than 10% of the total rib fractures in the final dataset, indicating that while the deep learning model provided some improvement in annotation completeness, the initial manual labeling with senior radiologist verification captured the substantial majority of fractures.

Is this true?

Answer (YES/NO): NO